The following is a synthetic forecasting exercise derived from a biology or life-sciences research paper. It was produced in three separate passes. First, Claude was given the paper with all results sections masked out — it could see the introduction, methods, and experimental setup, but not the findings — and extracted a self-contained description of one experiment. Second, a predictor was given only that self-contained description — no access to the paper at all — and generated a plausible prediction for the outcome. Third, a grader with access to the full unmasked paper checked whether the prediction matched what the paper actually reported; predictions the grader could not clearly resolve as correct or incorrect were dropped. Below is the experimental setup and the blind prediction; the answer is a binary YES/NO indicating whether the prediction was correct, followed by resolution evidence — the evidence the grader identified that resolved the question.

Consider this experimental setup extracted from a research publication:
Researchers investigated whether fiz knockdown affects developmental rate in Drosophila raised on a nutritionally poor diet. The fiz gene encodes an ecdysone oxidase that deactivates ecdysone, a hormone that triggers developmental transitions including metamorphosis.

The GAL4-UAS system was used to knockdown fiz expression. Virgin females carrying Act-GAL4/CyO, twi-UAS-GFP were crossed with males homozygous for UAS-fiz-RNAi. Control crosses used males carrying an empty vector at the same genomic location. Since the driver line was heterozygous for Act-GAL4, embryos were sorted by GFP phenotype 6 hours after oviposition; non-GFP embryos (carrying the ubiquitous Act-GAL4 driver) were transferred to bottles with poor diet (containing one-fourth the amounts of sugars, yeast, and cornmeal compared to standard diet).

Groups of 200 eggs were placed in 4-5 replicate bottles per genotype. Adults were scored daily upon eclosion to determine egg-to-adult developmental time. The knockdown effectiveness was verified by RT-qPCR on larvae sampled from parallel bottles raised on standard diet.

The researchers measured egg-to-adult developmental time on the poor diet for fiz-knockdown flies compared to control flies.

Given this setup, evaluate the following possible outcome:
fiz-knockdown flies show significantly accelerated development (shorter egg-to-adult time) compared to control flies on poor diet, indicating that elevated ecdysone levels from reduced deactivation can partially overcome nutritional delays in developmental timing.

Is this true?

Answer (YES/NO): YES